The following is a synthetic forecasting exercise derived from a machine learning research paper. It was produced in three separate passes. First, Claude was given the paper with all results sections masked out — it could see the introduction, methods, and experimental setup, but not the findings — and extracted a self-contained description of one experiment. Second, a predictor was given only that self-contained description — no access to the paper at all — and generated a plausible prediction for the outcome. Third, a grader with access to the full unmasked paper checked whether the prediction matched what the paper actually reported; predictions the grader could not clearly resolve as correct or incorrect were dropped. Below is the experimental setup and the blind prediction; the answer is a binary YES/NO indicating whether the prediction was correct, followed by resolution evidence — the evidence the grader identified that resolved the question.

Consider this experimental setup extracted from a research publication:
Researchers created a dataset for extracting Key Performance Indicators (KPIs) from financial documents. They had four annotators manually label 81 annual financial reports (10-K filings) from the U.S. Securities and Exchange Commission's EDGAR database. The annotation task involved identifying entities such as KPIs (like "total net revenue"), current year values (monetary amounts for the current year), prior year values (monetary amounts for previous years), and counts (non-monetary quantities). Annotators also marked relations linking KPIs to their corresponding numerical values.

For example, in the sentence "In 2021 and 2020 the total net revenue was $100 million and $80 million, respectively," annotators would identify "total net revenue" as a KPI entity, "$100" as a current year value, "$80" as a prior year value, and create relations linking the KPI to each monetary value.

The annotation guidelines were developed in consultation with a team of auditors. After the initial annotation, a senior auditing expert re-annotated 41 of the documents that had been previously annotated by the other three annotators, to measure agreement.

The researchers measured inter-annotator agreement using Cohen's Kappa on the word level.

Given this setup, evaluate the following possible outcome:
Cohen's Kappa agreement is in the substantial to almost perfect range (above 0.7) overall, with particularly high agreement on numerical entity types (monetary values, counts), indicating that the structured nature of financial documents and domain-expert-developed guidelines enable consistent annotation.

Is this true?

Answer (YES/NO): NO